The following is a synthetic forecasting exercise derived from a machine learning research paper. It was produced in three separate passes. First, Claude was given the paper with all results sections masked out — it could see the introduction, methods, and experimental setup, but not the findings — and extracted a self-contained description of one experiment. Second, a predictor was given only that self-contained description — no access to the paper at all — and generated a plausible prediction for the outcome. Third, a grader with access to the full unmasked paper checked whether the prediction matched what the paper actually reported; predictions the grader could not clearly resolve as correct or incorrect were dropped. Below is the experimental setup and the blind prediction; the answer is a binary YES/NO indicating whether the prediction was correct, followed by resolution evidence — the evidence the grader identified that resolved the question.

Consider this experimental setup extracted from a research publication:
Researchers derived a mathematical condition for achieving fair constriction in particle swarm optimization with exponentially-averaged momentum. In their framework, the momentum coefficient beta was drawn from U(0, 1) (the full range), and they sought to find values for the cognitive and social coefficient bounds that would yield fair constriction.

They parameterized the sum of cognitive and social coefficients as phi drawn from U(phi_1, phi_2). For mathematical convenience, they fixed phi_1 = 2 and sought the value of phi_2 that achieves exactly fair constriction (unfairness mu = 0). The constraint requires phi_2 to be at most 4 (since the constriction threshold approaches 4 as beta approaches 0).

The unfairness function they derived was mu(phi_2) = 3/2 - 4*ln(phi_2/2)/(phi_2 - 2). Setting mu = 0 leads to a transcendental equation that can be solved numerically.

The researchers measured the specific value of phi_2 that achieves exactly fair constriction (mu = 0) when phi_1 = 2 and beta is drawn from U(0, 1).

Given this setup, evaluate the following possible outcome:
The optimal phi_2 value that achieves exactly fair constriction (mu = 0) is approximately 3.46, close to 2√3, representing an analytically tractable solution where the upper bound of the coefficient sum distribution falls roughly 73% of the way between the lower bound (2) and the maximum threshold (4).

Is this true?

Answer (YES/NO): YES